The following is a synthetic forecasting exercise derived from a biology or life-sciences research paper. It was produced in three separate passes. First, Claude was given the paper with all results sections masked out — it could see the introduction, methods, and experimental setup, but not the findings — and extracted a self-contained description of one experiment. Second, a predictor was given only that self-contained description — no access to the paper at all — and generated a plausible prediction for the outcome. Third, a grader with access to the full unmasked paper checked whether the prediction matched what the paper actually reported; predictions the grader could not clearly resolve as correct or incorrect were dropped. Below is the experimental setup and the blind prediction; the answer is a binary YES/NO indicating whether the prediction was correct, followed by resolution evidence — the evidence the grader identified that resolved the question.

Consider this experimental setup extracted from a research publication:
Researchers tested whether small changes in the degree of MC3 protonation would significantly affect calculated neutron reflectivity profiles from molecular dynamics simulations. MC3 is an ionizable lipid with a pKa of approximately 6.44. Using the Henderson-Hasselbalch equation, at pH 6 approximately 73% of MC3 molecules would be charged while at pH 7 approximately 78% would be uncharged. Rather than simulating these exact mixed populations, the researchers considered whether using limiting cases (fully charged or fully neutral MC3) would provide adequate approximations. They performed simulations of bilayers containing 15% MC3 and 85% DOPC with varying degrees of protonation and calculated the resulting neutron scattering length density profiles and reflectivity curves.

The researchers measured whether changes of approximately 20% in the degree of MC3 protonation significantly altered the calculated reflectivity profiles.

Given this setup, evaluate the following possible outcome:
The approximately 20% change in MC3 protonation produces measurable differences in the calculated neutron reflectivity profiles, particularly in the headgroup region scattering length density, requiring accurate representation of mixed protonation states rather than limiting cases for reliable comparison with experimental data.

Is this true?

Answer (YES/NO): NO